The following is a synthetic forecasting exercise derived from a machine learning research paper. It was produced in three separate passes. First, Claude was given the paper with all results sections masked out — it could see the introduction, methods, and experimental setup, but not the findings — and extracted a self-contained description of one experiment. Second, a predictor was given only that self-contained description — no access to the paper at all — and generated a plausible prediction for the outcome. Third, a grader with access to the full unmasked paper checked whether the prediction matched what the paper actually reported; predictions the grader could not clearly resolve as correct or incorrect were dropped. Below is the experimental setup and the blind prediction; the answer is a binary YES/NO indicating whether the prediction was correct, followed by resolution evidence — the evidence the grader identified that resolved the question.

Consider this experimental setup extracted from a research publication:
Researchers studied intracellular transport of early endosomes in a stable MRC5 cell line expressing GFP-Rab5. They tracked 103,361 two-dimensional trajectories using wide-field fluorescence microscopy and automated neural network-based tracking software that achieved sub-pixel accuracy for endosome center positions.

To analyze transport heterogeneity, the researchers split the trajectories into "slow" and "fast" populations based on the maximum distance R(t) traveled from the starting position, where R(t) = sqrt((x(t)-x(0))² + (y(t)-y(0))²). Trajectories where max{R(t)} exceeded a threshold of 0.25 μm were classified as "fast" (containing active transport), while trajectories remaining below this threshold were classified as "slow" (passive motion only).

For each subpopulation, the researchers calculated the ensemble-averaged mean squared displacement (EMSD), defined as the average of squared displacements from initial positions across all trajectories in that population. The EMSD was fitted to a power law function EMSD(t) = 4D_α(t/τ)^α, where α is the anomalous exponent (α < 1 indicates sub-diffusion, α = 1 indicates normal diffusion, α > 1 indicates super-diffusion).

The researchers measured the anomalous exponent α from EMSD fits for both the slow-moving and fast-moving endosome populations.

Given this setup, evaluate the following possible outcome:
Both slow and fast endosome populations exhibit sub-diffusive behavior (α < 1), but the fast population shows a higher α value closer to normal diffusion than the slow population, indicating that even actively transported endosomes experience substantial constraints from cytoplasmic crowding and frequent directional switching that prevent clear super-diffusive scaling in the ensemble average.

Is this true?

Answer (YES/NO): NO